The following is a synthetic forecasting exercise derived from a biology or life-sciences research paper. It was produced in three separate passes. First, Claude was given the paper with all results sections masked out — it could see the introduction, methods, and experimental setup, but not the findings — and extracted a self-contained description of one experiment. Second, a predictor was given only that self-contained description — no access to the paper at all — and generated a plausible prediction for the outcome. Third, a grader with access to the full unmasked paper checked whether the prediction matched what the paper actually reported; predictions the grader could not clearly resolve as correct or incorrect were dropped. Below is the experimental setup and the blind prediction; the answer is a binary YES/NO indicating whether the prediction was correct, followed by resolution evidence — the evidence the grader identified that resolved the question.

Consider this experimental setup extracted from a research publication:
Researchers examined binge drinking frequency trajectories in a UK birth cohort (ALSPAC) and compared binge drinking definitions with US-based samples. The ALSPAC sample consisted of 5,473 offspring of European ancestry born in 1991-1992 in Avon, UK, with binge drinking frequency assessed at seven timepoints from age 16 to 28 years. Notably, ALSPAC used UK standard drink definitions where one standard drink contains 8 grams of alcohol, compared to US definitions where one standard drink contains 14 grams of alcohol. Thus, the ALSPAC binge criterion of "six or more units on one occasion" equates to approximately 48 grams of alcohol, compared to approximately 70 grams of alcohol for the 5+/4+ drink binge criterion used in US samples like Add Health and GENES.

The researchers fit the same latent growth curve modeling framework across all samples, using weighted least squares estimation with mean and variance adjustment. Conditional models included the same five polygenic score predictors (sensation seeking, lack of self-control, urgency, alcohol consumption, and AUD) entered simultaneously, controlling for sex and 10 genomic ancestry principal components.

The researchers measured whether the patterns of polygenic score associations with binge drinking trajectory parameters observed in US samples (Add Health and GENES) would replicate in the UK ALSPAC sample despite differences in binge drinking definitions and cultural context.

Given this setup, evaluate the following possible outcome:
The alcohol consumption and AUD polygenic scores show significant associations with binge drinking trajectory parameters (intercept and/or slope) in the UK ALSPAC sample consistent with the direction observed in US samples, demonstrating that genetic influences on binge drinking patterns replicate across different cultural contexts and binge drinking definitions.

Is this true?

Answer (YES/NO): YES